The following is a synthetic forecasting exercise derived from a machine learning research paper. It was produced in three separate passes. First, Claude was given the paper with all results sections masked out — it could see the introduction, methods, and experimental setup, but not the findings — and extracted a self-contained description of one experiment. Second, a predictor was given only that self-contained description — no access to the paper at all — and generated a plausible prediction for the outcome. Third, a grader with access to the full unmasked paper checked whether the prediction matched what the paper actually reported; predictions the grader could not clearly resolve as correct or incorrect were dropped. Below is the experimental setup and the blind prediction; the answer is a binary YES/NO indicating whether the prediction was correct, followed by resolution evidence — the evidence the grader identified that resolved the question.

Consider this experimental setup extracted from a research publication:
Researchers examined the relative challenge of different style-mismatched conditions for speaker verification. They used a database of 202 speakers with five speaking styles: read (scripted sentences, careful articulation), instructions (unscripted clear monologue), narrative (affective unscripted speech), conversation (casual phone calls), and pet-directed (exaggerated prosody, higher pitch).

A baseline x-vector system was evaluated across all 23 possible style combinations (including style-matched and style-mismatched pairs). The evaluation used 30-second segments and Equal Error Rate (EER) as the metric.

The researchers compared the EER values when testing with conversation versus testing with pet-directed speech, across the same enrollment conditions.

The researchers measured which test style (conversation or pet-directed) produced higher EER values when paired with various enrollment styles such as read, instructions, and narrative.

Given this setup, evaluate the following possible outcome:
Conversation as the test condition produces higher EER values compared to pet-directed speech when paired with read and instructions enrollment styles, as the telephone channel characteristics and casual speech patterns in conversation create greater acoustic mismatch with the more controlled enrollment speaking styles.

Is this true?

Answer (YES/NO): NO